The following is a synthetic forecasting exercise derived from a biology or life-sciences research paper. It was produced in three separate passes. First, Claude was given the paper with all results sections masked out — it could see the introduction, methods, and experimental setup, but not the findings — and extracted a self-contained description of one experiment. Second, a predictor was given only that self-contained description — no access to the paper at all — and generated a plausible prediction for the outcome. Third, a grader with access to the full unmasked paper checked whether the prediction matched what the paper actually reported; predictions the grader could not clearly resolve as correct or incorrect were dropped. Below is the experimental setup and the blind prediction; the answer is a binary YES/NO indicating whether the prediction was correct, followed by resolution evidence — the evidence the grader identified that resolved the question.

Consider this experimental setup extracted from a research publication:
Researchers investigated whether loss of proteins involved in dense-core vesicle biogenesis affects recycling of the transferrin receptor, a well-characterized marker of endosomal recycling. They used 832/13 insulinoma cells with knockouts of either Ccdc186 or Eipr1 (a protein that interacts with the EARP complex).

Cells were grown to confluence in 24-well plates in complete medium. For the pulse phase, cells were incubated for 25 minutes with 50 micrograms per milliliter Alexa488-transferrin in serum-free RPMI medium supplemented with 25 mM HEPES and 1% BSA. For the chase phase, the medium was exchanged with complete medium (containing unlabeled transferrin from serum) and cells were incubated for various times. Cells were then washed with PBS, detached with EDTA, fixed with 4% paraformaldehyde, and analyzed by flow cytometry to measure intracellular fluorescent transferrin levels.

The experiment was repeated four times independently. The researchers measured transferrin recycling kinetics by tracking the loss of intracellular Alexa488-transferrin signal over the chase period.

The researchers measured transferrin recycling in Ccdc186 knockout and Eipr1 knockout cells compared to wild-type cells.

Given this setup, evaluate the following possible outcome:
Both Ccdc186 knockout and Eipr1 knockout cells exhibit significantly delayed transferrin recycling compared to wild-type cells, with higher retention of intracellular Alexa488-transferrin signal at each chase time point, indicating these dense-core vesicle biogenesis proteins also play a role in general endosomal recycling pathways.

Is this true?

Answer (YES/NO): NO